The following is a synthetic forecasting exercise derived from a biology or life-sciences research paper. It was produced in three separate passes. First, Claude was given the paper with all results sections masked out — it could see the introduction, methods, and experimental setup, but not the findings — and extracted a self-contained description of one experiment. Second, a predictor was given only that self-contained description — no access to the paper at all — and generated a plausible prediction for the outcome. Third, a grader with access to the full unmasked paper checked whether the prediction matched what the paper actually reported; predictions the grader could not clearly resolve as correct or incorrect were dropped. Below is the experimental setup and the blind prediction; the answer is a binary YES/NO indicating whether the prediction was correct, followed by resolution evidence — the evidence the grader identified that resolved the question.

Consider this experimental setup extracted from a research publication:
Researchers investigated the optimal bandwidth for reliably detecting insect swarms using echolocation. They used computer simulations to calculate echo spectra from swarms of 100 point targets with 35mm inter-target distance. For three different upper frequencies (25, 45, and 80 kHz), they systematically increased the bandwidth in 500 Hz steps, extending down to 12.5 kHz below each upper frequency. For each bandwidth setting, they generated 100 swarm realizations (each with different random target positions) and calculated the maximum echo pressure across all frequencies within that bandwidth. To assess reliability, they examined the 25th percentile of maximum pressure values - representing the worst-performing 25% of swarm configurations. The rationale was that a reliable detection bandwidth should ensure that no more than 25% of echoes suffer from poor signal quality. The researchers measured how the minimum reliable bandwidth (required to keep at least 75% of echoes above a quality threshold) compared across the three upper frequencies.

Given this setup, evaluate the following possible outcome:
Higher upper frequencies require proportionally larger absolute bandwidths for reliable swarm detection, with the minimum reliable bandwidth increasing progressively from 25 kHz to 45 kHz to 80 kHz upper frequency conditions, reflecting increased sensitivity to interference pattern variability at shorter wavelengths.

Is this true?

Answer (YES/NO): NO